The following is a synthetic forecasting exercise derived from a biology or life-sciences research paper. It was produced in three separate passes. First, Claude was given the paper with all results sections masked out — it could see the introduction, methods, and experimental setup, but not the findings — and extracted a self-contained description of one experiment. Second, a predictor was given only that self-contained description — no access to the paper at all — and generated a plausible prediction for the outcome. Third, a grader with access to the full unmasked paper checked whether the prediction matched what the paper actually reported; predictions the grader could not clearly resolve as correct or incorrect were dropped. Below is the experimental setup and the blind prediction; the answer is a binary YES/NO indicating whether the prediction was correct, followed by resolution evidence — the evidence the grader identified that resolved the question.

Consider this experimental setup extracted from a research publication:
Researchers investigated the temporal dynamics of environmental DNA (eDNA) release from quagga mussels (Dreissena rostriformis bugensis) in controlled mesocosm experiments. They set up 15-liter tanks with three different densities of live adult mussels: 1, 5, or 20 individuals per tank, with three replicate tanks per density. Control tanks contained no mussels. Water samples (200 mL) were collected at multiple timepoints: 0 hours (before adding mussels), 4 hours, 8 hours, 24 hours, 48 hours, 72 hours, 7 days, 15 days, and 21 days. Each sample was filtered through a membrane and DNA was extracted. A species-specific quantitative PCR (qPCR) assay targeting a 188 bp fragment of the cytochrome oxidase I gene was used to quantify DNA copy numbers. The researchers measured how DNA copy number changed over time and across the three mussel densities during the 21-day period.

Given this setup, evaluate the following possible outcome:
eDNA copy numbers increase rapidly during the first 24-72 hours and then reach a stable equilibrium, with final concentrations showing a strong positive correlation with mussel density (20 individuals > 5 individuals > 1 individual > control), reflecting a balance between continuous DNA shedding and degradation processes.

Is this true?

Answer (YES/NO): NO